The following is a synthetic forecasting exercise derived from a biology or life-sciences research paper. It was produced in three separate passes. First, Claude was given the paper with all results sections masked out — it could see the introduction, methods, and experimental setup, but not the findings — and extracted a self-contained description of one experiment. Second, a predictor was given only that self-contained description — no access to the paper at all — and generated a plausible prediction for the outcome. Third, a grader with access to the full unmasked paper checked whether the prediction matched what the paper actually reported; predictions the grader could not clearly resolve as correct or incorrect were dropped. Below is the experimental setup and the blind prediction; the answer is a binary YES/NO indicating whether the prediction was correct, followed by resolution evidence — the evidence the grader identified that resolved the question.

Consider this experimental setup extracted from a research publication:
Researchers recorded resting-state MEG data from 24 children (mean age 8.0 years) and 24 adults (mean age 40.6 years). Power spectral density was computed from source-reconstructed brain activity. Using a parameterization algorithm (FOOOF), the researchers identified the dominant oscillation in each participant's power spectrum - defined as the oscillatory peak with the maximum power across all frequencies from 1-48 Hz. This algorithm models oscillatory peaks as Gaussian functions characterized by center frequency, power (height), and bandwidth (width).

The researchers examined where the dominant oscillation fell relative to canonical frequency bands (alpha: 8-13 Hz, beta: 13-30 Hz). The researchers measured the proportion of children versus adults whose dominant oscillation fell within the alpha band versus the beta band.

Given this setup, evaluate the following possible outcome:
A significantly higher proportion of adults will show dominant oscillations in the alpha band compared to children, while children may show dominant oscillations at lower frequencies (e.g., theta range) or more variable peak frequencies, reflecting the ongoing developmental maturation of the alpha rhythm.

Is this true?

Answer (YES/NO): NO